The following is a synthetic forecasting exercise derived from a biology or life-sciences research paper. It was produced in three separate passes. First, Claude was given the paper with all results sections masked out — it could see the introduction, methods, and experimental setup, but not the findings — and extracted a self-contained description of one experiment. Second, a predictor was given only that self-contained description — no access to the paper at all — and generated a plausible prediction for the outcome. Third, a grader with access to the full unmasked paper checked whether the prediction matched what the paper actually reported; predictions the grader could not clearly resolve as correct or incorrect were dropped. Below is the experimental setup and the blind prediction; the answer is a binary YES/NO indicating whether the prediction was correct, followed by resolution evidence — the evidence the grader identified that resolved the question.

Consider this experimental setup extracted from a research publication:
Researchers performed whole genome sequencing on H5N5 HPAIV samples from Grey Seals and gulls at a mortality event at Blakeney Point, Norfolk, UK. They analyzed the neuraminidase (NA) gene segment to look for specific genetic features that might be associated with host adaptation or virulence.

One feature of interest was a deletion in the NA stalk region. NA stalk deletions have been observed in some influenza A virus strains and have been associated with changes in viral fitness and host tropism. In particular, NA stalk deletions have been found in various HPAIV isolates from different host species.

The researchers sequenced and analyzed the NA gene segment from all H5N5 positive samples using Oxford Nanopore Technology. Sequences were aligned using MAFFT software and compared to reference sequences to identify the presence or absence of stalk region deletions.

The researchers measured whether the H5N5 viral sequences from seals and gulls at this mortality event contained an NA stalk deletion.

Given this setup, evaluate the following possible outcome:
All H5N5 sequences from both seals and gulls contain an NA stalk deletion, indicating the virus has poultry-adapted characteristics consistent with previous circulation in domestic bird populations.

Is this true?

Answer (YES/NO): YES